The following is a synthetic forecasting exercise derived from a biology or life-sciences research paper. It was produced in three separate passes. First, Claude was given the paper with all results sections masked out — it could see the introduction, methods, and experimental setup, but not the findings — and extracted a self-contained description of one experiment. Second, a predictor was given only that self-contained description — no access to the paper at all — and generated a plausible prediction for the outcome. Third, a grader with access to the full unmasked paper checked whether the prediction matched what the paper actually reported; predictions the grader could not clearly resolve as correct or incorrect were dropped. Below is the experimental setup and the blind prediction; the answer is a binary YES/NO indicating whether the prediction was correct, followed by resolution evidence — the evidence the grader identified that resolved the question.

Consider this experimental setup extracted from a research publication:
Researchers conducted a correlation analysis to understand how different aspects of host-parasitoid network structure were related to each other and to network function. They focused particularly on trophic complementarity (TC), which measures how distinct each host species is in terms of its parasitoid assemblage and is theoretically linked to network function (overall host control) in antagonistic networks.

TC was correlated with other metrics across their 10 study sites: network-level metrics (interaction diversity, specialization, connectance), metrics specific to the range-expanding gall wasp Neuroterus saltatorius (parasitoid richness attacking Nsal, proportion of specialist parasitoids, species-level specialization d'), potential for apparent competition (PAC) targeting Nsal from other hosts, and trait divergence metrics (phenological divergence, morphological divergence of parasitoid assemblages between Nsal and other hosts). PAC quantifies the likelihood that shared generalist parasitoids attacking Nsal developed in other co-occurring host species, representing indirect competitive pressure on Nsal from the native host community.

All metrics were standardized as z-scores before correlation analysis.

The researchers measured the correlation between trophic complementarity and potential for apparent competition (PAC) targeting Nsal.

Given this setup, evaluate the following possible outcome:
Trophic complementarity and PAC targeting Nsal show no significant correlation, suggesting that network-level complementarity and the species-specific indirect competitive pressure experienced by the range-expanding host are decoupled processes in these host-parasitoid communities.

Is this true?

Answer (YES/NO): NO